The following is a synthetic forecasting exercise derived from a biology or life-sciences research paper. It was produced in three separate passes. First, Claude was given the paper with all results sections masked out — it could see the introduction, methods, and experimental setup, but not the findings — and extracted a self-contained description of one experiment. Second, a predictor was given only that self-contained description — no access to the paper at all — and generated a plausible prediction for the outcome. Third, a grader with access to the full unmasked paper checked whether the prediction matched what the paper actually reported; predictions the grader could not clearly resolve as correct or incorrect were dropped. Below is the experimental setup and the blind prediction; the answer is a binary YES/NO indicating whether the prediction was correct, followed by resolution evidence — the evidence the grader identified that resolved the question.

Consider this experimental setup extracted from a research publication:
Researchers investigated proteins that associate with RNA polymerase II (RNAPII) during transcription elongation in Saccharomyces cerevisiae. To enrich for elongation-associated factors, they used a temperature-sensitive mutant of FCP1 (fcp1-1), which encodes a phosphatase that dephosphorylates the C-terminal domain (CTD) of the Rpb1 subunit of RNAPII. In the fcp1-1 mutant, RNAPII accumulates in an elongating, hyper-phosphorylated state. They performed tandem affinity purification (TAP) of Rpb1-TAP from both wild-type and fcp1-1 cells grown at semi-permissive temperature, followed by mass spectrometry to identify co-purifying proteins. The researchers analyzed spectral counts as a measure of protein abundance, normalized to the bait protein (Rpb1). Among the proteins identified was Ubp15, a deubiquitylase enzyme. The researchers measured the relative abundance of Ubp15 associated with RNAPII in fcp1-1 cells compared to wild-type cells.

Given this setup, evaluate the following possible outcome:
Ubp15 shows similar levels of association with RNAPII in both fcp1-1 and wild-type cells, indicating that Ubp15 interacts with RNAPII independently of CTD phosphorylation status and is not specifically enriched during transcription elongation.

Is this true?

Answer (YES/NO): NO